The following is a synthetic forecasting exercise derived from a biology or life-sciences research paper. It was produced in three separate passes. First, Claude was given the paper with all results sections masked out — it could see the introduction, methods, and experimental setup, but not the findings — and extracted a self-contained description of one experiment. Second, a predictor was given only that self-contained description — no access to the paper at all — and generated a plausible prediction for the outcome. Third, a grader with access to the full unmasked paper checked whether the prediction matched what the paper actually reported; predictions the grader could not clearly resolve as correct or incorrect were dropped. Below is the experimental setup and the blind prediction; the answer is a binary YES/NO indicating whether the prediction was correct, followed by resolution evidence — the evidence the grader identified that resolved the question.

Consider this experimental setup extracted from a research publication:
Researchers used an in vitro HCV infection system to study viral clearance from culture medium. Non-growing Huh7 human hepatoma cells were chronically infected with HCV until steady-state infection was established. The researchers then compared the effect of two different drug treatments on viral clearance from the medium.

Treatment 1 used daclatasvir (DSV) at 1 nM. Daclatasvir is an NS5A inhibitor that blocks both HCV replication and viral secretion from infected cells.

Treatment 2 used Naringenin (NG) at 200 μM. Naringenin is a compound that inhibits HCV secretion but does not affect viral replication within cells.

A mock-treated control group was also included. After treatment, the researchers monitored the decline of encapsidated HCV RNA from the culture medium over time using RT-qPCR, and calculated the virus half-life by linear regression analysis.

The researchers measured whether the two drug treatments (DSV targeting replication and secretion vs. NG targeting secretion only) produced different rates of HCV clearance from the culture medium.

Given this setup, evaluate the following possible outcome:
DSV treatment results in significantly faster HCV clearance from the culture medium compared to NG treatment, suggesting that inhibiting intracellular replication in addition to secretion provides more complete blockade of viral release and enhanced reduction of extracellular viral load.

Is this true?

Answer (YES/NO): NO